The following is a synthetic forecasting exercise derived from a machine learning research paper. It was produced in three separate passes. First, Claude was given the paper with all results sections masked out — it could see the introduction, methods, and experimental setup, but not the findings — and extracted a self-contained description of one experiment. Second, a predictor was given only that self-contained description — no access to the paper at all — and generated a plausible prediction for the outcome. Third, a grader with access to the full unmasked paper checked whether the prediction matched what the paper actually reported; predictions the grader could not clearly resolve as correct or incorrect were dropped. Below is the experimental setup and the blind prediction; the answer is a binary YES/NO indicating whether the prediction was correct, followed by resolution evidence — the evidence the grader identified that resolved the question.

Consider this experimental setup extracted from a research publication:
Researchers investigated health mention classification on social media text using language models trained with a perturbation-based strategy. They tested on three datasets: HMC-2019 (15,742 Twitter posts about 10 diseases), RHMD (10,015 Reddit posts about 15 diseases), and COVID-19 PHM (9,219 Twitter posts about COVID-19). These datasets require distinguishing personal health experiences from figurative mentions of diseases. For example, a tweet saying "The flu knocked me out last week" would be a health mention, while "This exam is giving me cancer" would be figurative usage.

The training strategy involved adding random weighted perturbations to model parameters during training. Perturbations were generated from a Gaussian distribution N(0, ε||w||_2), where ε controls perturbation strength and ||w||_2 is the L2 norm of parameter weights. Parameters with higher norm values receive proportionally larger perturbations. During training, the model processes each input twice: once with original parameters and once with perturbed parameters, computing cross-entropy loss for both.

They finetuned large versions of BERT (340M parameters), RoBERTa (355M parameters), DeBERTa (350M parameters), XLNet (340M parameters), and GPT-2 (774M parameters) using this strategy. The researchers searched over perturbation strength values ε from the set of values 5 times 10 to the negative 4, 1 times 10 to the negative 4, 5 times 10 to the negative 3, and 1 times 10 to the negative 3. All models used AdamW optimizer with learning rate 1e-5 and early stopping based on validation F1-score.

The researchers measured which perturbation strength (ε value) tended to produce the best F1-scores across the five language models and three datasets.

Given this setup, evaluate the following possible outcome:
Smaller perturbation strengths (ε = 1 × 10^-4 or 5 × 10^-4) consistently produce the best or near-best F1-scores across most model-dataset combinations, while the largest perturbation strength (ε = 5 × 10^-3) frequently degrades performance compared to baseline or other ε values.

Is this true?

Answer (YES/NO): NO